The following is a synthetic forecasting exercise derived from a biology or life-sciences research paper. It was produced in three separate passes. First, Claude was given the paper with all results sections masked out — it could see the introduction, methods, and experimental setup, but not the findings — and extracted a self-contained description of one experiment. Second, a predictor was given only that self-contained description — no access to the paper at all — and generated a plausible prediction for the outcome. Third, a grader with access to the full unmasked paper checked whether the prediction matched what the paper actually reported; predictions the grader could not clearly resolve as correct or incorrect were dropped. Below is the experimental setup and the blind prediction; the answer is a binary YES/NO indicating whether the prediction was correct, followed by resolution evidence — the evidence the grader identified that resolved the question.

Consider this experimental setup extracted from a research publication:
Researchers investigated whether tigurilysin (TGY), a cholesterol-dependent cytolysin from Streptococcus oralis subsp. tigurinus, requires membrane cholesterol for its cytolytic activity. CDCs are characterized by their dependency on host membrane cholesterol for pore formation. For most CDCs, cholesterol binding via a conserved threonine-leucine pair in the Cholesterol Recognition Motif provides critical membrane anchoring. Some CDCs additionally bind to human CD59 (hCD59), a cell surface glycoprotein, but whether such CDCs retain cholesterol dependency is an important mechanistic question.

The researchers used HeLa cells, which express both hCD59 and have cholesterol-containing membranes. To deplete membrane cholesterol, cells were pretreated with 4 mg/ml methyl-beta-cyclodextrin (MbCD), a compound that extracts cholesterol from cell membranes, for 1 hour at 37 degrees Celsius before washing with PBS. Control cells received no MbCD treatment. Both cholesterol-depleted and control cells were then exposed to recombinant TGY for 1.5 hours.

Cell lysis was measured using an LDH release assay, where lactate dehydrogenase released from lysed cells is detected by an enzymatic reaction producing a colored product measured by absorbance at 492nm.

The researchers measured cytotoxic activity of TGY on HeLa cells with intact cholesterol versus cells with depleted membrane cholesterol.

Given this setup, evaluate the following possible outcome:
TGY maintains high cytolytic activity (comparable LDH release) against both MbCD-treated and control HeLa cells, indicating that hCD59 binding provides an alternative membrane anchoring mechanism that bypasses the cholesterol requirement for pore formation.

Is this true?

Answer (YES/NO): NO